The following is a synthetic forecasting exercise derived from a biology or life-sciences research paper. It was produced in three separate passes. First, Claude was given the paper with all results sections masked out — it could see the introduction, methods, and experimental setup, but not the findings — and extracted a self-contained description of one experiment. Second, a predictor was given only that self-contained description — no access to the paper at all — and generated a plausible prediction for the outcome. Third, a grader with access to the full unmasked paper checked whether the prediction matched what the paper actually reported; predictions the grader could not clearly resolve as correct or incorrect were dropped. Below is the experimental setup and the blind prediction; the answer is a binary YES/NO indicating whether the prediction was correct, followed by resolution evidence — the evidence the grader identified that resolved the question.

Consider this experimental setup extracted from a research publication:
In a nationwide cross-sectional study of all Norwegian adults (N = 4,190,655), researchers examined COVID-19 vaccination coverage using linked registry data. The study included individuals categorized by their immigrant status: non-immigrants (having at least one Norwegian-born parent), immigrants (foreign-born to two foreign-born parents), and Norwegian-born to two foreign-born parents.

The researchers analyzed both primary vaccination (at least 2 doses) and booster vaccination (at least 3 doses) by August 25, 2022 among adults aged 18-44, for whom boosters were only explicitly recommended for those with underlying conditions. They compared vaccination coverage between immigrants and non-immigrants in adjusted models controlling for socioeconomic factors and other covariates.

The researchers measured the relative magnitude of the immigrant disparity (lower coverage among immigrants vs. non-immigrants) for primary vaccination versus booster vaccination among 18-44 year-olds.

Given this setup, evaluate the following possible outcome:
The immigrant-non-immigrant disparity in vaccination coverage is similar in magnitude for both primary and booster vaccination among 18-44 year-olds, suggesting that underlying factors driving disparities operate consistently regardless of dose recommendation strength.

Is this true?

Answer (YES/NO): YES